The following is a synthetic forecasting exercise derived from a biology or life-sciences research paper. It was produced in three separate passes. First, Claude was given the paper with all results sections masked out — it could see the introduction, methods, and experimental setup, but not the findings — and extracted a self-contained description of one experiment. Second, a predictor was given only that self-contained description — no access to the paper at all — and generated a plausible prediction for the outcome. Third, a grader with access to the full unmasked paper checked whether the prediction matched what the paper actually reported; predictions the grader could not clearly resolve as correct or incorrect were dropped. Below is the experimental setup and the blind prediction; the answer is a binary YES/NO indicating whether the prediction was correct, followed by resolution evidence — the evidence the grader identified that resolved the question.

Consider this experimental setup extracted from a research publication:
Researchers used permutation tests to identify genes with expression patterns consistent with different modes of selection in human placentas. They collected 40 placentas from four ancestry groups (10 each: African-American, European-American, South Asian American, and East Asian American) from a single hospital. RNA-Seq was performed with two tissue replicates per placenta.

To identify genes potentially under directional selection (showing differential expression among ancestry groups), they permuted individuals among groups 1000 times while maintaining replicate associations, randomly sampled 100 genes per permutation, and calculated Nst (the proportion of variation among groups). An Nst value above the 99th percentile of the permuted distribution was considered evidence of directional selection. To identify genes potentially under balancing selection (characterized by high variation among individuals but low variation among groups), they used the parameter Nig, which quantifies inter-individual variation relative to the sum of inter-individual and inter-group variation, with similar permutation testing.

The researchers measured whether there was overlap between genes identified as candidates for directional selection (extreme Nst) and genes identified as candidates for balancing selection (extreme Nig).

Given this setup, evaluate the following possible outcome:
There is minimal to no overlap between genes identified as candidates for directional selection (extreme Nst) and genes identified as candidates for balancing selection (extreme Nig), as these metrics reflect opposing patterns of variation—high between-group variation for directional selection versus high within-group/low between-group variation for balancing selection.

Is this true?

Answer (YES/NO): YES